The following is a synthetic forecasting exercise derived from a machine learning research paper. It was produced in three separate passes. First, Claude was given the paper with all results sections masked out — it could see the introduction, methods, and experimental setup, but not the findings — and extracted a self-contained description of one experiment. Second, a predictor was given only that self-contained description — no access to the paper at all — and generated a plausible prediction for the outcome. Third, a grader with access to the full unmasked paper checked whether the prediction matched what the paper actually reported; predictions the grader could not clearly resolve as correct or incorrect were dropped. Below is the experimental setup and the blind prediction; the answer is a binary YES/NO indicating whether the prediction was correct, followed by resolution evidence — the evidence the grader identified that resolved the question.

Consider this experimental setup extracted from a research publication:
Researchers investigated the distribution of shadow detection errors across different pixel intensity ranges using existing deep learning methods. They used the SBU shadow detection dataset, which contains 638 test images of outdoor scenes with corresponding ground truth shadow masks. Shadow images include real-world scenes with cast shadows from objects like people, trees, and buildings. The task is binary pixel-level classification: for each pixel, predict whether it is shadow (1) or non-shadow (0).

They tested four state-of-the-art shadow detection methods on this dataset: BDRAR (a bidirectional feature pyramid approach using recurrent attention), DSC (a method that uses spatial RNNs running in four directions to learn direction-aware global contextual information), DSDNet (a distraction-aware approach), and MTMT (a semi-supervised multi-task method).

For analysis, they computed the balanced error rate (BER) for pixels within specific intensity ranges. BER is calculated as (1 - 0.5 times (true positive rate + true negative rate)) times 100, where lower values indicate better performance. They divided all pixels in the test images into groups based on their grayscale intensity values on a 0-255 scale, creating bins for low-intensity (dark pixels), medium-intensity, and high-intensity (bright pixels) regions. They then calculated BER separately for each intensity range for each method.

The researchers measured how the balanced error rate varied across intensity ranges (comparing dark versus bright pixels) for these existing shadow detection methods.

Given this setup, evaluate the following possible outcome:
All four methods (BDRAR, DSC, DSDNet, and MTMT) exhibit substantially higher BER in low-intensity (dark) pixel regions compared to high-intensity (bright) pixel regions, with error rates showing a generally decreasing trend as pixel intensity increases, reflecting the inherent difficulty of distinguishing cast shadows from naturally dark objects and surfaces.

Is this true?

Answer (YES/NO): YES